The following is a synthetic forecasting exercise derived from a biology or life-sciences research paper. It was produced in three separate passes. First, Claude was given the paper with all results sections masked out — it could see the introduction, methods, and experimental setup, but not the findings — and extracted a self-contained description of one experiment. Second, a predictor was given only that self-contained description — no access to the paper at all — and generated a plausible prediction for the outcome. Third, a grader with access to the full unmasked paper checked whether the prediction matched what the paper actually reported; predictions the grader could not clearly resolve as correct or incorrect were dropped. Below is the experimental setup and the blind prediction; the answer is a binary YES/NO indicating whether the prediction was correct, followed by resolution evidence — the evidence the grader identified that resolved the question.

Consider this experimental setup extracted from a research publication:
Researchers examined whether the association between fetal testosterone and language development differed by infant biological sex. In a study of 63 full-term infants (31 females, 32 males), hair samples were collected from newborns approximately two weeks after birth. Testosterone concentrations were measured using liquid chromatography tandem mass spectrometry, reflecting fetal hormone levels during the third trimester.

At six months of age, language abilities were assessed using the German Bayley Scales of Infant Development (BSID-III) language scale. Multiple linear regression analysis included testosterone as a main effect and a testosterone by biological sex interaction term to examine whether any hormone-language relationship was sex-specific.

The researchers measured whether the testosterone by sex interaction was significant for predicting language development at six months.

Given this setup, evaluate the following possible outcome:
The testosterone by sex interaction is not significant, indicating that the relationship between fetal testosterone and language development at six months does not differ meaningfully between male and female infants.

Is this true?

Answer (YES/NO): YES